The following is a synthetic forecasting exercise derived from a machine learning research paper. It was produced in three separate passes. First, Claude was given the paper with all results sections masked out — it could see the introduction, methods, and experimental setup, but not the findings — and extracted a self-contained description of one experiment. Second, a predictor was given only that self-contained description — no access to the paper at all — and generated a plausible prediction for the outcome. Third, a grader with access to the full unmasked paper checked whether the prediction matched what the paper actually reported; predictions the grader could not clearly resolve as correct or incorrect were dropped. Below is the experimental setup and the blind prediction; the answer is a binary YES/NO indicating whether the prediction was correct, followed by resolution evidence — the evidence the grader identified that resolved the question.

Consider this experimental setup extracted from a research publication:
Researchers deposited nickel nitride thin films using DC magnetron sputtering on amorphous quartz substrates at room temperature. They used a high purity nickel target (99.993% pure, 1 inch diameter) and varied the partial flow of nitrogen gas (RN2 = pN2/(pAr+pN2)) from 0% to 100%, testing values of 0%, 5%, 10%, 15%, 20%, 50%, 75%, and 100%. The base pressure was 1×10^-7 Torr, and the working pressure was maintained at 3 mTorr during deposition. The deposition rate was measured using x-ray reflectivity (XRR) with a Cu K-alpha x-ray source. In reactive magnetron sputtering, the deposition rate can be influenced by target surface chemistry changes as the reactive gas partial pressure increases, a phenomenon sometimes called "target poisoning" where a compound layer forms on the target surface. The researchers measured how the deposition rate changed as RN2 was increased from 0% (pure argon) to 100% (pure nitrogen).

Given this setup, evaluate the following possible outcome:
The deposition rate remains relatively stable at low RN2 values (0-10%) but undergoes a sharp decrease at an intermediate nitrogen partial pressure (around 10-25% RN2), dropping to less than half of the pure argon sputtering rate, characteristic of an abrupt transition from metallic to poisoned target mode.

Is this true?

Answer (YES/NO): NO